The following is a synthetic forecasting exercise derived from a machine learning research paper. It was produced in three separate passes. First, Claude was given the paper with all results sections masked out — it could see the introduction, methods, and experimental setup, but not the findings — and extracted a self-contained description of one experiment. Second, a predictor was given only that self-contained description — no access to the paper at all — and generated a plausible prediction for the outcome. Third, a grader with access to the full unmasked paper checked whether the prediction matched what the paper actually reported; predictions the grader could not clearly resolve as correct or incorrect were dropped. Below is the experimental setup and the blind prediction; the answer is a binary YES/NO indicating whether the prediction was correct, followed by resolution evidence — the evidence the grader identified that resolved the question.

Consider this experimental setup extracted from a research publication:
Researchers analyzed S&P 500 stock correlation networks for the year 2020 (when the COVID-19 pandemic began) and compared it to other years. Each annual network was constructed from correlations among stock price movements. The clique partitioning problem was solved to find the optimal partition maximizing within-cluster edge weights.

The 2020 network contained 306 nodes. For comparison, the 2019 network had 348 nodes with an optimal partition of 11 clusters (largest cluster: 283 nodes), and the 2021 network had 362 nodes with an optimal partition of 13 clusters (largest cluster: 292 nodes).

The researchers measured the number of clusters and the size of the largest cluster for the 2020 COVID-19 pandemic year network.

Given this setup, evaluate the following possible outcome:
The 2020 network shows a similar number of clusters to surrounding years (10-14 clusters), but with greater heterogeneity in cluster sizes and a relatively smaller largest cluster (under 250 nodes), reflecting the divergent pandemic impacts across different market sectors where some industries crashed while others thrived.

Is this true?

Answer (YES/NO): NO